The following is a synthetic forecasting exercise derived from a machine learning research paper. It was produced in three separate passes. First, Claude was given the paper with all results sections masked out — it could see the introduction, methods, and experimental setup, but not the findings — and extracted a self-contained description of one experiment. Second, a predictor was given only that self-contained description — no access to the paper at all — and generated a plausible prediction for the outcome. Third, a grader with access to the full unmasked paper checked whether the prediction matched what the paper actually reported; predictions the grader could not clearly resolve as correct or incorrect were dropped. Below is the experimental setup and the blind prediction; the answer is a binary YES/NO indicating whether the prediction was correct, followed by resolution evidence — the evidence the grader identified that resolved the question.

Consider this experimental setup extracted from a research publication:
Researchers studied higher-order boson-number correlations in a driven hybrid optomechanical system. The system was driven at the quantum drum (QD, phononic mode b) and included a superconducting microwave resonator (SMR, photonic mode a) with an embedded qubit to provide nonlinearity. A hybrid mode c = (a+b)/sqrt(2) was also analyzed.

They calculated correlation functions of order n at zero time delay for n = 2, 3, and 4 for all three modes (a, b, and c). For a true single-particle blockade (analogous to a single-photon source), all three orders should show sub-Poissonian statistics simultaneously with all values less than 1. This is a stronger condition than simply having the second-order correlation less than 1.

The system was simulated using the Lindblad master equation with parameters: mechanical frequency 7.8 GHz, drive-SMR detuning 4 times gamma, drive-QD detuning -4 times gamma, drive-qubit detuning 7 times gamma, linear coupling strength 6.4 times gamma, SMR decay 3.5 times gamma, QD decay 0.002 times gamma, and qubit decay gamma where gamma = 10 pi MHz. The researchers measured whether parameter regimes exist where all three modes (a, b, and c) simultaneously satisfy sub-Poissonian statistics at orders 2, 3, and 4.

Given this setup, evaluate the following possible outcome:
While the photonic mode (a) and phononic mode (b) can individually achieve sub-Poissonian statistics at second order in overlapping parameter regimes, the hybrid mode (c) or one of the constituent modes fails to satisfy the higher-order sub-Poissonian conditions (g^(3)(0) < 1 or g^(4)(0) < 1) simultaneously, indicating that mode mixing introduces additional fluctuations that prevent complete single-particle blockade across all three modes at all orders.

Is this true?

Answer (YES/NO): NO